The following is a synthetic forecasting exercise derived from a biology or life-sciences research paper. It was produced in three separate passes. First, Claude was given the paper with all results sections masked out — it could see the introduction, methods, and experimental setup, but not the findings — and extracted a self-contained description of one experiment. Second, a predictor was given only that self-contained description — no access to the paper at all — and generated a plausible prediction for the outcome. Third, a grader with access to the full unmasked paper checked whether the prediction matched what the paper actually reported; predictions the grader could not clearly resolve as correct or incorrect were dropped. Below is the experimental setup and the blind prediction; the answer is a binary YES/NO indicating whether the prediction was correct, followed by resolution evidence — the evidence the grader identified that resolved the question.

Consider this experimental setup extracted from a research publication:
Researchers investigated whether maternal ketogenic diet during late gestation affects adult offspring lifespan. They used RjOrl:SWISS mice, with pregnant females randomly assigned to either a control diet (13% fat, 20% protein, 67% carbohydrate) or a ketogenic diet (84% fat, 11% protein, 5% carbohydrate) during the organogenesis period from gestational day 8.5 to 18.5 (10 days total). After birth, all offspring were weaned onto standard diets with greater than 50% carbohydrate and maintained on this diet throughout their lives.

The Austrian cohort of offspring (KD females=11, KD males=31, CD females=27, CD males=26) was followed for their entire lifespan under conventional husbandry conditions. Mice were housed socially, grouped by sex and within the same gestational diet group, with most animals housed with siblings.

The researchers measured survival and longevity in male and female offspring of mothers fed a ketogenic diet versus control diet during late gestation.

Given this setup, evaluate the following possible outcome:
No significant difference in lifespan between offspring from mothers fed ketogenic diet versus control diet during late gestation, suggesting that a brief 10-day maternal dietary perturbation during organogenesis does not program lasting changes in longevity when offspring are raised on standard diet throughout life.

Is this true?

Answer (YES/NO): NO